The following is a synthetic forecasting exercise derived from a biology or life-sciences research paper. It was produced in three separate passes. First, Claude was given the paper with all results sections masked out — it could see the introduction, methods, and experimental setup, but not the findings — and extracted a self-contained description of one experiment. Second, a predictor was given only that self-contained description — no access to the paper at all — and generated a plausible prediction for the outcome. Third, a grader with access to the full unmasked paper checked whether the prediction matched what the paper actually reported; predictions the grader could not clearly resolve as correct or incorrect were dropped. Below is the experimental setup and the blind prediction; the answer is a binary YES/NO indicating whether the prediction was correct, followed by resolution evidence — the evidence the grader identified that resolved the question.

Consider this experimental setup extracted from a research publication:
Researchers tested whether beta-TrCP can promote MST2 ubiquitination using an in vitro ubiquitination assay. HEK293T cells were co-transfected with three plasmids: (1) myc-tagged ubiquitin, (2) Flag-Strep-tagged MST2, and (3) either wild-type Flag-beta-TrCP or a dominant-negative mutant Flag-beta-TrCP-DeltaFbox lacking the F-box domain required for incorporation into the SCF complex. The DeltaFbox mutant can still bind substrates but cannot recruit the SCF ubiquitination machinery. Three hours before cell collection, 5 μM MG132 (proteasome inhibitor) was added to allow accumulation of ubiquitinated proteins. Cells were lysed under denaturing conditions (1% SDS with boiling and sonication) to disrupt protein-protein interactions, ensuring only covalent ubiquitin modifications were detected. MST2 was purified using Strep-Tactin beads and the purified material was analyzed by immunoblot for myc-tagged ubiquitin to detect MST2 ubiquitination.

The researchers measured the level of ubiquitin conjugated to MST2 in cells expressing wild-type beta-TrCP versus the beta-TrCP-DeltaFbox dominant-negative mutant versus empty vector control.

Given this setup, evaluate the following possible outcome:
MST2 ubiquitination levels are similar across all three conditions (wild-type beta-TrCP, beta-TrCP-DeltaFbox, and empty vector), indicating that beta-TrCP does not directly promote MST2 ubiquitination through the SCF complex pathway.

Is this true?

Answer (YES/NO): NO